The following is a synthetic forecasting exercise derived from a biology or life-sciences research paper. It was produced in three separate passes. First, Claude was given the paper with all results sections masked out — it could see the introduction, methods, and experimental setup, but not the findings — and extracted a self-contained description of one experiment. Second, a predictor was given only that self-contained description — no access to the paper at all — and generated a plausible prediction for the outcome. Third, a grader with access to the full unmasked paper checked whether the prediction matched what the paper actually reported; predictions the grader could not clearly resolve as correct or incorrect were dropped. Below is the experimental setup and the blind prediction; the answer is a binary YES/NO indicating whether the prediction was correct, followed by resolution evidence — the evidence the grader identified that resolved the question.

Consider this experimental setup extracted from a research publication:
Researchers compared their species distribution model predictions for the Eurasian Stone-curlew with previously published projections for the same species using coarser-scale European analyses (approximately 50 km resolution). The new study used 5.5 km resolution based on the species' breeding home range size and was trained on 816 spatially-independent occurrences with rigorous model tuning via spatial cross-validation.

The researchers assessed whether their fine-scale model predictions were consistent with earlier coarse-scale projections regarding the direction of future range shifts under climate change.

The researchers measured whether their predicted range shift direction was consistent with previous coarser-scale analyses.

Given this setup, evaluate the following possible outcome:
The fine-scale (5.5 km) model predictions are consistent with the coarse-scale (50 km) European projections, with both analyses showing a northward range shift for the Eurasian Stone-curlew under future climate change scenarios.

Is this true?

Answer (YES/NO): YES